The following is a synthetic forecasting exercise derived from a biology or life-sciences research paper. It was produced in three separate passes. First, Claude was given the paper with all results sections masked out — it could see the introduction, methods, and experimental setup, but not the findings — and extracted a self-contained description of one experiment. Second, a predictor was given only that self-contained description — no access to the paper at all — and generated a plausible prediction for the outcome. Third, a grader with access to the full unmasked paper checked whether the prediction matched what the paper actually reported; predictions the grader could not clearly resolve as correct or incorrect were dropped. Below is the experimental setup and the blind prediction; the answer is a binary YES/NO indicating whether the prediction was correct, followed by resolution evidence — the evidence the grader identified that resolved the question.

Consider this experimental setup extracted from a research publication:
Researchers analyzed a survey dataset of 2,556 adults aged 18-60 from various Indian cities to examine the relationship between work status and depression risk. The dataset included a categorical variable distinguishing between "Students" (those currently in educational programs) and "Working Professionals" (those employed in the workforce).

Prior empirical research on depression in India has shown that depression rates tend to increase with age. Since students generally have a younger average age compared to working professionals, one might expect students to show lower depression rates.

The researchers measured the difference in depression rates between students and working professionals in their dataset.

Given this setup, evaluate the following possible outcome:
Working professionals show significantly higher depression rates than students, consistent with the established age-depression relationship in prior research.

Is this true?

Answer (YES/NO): NO